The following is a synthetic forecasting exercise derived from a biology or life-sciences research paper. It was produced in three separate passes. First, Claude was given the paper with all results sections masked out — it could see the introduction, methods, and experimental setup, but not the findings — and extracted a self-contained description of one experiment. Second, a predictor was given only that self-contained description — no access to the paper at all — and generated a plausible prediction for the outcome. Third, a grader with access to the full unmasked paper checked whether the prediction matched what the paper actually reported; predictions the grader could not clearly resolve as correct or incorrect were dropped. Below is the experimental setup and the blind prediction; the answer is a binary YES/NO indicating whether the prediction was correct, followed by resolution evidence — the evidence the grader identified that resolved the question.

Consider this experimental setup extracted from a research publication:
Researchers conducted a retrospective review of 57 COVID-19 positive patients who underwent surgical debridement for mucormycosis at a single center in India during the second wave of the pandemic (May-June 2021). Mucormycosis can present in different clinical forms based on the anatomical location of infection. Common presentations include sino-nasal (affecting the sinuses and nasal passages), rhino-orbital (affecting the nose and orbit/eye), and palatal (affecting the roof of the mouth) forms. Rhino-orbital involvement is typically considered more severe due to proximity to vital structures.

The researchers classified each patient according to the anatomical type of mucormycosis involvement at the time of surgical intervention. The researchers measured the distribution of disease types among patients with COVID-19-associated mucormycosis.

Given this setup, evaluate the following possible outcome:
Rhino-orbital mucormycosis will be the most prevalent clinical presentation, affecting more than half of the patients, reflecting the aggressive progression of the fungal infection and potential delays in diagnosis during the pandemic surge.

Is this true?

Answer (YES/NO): NO